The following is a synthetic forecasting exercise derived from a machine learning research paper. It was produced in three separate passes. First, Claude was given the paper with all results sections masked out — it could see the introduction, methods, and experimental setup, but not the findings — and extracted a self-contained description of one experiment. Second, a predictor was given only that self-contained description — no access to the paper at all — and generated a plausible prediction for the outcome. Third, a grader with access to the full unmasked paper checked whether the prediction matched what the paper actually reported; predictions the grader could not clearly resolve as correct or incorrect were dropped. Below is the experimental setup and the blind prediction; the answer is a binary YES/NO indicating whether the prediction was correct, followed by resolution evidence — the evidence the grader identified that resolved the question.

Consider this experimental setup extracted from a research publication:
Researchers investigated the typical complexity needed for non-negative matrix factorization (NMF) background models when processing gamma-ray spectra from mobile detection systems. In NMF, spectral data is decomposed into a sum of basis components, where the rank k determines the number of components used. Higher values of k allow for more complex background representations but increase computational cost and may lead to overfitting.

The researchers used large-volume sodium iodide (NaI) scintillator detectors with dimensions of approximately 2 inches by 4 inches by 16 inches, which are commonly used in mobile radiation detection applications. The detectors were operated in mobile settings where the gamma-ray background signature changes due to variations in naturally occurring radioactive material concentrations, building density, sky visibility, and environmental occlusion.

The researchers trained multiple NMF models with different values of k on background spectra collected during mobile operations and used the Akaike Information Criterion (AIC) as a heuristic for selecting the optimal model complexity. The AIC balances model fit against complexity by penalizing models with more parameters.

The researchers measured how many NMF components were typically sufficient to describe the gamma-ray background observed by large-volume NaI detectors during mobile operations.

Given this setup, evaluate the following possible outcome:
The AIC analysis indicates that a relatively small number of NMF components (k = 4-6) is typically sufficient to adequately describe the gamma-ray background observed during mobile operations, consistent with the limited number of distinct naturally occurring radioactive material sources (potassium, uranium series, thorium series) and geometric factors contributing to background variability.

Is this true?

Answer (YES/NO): NO